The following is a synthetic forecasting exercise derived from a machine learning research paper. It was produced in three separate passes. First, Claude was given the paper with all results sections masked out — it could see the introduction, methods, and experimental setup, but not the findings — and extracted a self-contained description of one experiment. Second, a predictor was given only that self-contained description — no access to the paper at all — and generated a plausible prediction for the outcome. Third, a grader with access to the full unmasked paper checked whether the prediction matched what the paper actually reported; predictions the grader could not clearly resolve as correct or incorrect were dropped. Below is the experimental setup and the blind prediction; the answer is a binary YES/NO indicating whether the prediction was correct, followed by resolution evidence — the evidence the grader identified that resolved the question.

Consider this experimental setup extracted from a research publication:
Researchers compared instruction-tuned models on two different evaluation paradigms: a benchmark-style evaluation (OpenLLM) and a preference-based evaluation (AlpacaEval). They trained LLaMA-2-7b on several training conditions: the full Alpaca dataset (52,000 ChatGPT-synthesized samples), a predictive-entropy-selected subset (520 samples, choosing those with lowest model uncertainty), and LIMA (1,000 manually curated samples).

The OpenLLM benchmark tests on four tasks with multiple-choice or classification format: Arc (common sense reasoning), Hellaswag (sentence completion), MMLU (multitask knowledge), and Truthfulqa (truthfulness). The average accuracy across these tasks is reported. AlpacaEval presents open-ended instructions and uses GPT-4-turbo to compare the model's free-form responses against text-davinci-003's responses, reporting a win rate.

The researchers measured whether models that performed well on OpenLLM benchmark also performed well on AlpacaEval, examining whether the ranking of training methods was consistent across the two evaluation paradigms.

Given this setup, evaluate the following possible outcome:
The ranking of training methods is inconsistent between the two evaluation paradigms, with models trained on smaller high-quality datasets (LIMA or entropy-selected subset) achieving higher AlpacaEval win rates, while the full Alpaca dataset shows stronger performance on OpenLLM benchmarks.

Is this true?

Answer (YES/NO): NO